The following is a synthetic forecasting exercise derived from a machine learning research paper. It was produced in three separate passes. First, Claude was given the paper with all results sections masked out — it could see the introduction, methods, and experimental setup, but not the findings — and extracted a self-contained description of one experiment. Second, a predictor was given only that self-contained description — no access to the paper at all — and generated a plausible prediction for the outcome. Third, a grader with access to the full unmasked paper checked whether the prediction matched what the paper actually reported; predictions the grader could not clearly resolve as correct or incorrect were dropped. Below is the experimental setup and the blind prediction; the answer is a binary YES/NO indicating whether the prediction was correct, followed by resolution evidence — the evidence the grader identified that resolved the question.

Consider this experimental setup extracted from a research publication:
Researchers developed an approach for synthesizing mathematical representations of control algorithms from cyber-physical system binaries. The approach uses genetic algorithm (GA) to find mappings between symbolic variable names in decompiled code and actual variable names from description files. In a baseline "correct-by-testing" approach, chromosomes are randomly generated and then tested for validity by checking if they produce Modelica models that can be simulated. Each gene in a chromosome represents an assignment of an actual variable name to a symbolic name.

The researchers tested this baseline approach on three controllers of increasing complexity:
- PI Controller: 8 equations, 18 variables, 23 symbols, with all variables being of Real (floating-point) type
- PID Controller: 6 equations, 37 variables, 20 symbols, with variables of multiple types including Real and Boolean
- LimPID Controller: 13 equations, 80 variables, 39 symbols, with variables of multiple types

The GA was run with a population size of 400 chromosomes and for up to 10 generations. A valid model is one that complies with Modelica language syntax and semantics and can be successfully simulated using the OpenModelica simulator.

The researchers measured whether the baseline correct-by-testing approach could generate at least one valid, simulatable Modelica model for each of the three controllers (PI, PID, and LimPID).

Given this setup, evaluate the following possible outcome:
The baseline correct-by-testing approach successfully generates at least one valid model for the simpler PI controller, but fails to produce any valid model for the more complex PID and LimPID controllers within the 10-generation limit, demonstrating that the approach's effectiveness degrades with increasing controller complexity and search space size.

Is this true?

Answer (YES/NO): YES